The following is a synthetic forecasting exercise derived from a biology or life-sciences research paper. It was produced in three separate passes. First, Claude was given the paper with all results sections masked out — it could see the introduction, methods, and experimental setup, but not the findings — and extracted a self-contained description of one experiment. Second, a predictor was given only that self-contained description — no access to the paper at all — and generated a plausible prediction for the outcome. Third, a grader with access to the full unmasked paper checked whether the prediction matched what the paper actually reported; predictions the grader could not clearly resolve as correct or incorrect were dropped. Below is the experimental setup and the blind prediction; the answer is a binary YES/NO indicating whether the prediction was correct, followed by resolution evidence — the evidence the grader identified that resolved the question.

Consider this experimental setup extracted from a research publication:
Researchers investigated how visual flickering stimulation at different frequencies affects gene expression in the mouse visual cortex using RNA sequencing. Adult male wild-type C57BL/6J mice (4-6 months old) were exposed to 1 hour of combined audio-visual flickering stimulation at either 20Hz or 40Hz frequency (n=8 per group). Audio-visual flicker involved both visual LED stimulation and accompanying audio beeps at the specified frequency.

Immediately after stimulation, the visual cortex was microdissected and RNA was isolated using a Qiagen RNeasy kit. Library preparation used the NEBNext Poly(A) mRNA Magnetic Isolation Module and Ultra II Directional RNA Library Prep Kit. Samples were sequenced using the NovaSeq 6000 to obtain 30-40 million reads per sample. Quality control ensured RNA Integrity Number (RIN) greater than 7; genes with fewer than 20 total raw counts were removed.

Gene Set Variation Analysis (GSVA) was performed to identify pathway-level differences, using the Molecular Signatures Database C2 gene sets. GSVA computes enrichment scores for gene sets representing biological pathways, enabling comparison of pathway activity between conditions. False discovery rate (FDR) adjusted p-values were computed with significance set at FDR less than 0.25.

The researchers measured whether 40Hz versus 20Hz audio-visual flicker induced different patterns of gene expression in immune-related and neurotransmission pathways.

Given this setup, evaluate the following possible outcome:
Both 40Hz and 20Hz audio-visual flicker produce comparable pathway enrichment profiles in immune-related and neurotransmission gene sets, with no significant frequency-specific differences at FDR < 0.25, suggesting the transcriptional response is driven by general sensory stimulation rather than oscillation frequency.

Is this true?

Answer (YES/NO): NO